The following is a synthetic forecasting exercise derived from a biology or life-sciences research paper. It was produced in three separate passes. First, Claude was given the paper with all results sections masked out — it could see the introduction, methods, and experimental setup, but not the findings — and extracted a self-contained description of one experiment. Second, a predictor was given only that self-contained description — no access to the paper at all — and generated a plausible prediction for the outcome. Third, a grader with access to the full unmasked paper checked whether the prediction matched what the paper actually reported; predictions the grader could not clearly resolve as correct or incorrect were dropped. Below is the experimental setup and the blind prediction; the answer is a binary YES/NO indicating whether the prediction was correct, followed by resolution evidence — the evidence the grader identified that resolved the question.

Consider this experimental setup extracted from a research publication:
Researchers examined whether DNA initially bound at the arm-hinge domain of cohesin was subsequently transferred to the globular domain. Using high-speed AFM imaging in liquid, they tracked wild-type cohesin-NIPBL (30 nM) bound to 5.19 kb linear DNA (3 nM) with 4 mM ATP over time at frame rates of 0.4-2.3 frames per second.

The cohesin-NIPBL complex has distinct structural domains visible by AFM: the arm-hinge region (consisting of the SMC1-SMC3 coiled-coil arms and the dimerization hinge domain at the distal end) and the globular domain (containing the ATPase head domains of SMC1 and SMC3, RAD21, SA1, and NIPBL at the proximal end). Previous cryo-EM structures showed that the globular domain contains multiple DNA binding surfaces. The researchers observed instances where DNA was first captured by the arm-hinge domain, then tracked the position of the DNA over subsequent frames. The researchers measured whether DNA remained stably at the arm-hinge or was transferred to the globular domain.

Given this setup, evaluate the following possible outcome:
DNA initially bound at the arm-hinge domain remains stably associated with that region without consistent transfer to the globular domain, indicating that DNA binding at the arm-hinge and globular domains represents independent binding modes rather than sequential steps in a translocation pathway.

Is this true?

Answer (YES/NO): NO